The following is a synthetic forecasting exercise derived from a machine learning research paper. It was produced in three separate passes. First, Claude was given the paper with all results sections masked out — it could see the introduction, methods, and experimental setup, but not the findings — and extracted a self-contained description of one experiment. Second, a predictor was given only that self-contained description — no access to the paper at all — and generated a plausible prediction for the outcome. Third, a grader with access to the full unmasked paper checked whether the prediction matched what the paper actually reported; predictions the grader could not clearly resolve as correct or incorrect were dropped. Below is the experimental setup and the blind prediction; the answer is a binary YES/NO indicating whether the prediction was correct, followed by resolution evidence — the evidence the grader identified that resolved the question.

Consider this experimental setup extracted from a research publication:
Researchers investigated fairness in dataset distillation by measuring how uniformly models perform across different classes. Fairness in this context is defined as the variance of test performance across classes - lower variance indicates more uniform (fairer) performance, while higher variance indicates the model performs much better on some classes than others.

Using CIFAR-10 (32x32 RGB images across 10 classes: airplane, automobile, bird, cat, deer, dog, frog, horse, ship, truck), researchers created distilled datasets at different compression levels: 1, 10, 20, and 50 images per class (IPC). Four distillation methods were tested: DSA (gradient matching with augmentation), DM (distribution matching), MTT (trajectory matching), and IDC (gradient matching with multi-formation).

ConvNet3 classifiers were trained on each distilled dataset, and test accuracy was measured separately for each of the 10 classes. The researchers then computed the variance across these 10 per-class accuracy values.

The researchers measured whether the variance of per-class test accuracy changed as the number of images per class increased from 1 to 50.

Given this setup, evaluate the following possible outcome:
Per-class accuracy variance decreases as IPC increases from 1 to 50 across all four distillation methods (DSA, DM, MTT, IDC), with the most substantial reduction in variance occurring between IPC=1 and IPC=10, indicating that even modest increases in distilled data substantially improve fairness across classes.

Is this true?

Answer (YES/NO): NO